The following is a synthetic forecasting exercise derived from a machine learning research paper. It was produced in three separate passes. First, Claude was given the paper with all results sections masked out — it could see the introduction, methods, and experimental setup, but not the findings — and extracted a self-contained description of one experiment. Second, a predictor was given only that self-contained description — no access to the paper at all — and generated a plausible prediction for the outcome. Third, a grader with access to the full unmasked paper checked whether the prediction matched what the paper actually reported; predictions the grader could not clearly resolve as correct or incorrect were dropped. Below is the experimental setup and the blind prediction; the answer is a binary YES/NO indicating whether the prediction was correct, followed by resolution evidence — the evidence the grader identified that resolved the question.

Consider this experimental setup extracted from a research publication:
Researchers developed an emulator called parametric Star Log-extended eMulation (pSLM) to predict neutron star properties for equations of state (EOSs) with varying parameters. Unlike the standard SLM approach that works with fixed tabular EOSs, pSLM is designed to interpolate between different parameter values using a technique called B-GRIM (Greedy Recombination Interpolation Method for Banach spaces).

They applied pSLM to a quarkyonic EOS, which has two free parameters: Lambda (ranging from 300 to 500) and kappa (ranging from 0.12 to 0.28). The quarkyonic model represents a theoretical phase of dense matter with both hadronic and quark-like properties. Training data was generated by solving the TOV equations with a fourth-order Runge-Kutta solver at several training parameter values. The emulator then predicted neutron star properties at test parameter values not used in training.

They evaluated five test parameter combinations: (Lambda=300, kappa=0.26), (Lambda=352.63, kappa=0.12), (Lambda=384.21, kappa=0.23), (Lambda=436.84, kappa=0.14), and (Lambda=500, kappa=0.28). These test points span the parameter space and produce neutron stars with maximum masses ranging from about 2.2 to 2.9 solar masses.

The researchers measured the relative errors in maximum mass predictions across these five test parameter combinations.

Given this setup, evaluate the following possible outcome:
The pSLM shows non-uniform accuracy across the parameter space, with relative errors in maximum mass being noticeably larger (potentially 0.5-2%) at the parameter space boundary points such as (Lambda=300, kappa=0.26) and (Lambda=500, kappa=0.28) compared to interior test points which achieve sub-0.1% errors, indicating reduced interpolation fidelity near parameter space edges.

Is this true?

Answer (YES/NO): NO